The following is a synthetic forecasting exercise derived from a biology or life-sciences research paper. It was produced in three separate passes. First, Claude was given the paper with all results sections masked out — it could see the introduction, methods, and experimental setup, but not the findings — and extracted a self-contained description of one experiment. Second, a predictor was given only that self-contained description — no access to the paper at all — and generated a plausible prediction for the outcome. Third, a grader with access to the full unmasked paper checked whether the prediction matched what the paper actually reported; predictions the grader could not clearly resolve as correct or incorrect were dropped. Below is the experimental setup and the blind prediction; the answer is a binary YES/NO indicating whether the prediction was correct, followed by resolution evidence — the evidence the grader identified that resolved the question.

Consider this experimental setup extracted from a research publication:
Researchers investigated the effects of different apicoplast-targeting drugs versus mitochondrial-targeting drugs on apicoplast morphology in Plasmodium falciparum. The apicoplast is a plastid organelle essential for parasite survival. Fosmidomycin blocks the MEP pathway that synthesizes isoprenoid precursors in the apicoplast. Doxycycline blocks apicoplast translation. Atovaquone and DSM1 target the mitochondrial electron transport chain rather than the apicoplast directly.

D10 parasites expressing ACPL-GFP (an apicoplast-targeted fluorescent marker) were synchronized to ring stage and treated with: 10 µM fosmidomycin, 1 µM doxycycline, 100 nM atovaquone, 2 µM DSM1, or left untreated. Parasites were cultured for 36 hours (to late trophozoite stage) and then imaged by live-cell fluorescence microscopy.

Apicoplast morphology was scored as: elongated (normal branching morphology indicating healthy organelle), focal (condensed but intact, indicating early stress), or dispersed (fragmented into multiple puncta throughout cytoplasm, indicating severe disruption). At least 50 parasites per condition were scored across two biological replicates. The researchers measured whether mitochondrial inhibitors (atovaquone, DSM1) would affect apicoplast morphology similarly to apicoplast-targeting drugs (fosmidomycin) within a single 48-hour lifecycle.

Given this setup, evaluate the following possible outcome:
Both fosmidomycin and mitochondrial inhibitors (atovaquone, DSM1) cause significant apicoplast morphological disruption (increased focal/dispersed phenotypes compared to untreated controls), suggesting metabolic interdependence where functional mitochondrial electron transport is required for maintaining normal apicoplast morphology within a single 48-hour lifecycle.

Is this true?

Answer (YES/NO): NO